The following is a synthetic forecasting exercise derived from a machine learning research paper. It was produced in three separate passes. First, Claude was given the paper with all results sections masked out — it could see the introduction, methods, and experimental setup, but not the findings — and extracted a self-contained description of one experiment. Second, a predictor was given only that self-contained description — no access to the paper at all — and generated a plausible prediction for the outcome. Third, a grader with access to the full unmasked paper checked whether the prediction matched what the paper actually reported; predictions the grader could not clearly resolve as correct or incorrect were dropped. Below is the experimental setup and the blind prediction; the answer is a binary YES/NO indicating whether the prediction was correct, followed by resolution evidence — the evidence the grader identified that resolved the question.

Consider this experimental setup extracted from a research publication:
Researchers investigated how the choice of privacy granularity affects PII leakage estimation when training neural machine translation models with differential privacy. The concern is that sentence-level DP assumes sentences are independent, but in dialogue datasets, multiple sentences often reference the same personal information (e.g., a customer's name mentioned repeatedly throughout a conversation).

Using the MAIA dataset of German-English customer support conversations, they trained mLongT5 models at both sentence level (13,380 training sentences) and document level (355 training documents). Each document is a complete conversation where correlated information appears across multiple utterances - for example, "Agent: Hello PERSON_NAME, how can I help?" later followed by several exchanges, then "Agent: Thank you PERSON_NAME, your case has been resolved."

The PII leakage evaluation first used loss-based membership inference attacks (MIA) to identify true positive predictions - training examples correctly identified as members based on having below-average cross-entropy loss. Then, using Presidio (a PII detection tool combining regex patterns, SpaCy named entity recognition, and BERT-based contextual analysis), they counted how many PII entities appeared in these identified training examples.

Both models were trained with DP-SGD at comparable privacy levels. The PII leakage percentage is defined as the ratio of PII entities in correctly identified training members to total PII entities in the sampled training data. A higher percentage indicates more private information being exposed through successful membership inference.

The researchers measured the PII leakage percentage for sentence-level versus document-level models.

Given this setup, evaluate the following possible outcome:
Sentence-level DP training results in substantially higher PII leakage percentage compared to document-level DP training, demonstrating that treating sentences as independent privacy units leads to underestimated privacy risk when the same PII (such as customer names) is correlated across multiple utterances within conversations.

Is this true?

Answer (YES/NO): YES